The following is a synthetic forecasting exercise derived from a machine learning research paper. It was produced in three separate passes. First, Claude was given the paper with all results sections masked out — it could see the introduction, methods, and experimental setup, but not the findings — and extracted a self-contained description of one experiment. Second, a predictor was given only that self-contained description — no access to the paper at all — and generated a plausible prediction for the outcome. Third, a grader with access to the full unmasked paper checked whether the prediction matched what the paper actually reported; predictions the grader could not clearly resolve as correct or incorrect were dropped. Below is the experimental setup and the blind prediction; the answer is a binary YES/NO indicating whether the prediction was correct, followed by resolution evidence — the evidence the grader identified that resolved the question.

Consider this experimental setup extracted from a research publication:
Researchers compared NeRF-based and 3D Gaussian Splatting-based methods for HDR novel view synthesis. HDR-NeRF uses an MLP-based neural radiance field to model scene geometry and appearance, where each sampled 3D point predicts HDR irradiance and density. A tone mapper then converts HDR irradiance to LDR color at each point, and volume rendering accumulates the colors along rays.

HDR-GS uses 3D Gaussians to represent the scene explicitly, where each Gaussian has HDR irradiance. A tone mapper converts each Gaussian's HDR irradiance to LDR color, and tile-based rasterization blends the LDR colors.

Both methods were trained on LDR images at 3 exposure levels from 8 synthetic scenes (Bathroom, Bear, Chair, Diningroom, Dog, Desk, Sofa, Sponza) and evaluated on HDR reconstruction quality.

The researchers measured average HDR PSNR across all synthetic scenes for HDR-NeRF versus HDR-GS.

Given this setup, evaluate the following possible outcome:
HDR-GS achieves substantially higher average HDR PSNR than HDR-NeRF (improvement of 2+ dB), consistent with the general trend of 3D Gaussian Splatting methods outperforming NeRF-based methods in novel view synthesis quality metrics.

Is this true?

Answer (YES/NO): NO